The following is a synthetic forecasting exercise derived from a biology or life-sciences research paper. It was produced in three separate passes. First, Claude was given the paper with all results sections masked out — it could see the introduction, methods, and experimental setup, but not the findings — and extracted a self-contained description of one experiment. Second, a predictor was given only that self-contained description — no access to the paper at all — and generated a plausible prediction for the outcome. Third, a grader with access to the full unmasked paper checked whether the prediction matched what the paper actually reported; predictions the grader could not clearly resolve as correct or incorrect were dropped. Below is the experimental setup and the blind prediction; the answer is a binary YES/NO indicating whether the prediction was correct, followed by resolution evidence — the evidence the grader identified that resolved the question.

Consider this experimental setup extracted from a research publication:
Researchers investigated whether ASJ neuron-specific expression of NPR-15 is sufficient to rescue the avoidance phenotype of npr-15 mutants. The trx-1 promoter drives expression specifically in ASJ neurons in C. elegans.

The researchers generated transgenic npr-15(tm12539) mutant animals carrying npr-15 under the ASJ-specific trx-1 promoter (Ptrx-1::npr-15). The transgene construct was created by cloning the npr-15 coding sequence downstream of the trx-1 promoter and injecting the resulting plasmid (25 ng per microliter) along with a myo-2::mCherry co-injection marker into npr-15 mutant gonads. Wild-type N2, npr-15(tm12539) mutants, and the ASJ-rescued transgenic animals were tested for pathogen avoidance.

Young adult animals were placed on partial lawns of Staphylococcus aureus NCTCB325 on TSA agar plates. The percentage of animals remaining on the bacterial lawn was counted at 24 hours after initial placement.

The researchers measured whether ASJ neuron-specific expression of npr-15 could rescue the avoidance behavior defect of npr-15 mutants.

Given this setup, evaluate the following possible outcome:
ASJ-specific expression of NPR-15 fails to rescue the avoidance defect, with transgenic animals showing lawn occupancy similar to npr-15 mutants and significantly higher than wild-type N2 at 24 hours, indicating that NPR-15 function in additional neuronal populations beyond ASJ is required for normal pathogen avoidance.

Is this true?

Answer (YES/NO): NO